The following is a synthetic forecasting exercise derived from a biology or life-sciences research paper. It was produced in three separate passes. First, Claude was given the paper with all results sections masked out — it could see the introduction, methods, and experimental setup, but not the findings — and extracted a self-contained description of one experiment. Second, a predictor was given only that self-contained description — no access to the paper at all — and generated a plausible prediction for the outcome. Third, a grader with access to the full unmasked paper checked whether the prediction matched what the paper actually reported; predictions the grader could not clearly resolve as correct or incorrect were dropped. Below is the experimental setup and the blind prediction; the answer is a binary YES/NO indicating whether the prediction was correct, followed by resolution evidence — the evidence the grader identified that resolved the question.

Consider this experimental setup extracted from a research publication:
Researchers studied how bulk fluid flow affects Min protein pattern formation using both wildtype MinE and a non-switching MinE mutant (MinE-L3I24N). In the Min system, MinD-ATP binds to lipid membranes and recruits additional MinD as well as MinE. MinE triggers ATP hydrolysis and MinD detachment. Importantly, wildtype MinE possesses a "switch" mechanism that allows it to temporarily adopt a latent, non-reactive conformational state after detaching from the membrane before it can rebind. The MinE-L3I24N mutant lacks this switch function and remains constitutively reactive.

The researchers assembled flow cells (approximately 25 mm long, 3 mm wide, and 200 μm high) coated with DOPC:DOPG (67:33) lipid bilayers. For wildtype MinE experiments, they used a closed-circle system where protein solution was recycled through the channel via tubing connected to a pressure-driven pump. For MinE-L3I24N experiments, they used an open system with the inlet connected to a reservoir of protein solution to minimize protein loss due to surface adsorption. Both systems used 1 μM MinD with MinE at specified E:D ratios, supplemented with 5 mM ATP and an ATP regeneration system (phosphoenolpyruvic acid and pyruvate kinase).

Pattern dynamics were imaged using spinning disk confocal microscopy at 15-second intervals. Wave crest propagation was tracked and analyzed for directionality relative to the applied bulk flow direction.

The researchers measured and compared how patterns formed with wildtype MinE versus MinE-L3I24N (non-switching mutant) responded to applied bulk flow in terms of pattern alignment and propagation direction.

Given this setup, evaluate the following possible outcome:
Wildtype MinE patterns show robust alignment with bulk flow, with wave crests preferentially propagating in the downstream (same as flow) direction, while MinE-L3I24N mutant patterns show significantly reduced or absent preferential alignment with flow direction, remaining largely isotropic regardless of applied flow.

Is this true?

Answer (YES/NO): NO